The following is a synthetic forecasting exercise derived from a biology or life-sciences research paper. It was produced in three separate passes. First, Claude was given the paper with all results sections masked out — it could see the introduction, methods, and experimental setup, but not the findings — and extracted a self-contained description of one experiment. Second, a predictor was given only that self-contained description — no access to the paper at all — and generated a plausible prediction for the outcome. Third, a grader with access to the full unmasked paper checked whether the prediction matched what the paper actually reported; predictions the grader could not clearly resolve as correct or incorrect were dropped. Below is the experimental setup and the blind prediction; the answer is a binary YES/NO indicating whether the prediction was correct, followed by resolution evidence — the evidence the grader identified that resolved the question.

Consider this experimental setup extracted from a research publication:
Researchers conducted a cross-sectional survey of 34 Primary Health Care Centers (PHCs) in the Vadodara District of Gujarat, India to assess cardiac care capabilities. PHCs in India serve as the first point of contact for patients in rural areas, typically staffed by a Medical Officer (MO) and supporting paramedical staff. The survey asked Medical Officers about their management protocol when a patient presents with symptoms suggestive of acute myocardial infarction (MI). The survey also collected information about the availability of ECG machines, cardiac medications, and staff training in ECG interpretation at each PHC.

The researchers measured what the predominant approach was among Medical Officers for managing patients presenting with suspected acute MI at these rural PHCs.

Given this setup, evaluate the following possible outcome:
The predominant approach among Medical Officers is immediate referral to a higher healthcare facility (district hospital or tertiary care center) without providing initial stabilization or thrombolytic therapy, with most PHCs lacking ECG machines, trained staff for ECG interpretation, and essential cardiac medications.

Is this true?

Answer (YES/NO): NO